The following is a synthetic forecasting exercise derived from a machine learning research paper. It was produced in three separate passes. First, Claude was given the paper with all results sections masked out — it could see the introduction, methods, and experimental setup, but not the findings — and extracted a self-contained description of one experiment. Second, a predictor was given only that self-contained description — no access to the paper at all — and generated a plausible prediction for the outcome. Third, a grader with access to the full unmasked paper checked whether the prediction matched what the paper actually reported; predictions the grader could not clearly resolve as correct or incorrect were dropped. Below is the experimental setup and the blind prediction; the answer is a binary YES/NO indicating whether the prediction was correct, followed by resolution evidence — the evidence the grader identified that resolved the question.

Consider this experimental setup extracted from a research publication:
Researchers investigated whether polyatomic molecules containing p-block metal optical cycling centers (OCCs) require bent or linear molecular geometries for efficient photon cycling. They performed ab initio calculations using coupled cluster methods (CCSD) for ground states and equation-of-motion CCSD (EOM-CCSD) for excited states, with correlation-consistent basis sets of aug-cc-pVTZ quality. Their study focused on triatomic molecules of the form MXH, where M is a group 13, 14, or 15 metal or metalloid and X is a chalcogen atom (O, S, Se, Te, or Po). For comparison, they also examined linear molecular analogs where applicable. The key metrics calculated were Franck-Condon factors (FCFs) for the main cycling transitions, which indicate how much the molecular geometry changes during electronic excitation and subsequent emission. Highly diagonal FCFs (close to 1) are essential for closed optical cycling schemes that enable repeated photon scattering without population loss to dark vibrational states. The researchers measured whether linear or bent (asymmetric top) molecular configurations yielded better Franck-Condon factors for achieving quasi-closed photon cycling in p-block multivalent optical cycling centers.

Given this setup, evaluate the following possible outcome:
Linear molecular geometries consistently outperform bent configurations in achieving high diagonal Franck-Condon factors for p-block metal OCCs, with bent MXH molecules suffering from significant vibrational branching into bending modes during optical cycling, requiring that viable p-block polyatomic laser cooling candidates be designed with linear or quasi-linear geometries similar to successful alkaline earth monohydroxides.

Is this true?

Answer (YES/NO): NO